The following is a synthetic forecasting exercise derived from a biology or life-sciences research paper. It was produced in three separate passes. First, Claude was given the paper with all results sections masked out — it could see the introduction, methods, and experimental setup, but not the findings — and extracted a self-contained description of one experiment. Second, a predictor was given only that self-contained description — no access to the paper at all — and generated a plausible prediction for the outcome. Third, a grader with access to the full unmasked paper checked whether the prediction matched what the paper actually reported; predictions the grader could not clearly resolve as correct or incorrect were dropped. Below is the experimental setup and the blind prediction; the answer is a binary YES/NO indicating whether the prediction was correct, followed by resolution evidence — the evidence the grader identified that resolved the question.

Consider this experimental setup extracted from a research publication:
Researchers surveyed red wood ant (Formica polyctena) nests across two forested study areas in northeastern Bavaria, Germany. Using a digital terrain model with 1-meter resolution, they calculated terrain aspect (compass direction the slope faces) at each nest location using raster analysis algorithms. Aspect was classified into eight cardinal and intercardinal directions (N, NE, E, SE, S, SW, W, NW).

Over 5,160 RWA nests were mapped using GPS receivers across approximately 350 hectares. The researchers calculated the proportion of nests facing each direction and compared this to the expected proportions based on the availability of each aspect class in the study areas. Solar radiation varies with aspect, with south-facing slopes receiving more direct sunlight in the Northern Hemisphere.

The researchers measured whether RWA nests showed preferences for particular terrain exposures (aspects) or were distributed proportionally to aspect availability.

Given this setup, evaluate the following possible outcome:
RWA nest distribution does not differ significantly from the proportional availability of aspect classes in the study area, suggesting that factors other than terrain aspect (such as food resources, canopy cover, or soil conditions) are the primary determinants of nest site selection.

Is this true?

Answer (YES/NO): YES